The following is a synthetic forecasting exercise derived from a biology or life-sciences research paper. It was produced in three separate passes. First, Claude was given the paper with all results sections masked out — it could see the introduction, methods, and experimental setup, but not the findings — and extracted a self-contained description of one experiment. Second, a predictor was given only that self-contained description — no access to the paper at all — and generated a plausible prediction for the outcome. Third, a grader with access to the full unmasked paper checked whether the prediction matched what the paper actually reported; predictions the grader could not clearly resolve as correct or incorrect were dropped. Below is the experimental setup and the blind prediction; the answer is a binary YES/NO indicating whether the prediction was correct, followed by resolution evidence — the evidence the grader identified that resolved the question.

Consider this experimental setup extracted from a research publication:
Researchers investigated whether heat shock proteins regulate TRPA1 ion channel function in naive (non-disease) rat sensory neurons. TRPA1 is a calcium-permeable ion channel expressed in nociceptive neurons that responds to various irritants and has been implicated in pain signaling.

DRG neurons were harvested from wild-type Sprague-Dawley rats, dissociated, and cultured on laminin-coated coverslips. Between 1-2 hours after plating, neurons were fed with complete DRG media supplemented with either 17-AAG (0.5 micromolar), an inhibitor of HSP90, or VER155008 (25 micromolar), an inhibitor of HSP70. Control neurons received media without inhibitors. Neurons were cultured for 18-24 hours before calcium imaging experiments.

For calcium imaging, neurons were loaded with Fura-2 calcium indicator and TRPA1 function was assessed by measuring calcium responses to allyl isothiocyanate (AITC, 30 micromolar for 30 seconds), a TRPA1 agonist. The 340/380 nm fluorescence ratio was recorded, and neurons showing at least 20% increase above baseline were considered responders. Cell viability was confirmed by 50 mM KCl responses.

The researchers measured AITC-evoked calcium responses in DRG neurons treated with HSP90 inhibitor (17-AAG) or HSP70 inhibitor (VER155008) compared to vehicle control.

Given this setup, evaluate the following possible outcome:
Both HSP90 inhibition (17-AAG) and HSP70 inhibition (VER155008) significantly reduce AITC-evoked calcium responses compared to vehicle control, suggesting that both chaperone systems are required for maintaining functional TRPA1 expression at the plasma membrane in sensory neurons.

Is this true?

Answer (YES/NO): NO